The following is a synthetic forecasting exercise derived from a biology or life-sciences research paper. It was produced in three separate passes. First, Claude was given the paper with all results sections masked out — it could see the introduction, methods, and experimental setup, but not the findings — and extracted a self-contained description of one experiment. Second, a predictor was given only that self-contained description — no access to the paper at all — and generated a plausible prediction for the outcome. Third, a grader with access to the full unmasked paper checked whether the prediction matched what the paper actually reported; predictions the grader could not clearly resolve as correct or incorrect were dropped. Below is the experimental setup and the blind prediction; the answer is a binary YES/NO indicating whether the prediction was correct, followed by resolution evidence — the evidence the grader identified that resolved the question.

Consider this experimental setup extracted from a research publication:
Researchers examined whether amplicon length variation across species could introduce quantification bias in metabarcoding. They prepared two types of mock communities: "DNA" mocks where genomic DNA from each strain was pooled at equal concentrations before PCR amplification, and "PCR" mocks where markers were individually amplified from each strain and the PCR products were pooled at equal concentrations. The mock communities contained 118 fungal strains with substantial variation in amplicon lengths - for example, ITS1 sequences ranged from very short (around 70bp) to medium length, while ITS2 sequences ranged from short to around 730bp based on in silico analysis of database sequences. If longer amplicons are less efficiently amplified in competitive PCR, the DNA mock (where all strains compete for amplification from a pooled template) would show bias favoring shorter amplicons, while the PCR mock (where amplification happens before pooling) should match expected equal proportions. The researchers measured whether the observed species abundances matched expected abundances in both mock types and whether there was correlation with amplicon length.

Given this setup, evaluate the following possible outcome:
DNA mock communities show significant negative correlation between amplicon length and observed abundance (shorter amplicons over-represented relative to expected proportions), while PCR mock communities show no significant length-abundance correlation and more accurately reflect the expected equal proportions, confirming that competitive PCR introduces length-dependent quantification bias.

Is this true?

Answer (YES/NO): NO